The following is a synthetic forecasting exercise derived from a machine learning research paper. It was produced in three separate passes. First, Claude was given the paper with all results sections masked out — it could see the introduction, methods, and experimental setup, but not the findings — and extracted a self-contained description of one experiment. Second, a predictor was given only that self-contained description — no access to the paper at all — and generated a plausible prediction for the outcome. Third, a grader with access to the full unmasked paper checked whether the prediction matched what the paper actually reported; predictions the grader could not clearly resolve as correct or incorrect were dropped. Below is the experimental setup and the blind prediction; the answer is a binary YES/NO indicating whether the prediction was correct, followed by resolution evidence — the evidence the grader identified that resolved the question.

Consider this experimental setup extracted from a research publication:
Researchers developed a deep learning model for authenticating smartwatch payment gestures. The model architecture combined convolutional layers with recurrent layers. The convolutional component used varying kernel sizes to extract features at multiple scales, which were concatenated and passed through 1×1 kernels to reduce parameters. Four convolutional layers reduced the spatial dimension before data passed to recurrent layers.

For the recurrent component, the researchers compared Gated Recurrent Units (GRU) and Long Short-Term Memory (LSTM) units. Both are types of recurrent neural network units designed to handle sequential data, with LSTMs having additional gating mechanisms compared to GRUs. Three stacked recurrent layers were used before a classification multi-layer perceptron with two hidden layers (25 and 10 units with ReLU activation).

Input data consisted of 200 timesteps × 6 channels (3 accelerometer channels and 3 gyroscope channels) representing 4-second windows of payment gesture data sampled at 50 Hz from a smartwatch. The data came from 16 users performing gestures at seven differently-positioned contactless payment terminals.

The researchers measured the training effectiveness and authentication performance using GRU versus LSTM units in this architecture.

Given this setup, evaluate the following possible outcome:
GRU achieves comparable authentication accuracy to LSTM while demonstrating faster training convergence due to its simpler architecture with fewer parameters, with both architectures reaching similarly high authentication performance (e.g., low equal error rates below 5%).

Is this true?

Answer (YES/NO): NO